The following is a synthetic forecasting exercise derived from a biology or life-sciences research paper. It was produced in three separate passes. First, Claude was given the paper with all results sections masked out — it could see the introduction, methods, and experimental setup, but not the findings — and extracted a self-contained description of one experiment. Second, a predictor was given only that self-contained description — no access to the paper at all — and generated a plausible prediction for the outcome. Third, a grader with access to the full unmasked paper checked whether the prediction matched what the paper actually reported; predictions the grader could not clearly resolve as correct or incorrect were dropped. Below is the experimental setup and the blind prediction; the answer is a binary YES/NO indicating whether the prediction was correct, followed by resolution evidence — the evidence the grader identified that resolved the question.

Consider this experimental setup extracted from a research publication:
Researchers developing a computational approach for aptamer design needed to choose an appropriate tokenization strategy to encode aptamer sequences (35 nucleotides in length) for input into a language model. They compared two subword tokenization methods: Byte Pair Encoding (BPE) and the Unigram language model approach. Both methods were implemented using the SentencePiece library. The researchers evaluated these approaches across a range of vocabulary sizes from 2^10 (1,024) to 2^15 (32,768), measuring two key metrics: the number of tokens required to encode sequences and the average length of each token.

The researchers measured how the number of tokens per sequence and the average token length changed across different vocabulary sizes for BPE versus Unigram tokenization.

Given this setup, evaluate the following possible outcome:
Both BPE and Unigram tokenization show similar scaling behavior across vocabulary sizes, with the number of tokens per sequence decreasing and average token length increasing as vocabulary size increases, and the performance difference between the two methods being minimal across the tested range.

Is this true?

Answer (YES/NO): NO